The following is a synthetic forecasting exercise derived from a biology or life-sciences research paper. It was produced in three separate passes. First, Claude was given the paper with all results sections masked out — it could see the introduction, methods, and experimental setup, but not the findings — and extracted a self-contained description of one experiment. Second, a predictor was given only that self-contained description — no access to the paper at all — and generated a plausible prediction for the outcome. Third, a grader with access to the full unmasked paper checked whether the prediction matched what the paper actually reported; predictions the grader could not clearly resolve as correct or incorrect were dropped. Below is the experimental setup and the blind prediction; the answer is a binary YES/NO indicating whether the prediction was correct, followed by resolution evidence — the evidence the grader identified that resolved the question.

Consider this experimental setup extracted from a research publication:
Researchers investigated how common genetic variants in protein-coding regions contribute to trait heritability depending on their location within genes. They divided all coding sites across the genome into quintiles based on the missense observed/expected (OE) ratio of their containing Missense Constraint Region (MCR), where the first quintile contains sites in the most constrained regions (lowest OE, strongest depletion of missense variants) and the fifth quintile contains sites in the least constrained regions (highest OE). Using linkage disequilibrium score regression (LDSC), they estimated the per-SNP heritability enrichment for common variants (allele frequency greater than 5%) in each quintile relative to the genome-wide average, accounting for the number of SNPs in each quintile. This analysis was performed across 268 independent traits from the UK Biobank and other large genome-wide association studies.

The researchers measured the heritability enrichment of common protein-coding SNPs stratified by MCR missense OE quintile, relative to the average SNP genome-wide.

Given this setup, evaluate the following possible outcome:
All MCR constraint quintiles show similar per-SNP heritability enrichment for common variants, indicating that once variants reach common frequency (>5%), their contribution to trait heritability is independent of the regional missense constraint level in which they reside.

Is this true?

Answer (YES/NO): NO